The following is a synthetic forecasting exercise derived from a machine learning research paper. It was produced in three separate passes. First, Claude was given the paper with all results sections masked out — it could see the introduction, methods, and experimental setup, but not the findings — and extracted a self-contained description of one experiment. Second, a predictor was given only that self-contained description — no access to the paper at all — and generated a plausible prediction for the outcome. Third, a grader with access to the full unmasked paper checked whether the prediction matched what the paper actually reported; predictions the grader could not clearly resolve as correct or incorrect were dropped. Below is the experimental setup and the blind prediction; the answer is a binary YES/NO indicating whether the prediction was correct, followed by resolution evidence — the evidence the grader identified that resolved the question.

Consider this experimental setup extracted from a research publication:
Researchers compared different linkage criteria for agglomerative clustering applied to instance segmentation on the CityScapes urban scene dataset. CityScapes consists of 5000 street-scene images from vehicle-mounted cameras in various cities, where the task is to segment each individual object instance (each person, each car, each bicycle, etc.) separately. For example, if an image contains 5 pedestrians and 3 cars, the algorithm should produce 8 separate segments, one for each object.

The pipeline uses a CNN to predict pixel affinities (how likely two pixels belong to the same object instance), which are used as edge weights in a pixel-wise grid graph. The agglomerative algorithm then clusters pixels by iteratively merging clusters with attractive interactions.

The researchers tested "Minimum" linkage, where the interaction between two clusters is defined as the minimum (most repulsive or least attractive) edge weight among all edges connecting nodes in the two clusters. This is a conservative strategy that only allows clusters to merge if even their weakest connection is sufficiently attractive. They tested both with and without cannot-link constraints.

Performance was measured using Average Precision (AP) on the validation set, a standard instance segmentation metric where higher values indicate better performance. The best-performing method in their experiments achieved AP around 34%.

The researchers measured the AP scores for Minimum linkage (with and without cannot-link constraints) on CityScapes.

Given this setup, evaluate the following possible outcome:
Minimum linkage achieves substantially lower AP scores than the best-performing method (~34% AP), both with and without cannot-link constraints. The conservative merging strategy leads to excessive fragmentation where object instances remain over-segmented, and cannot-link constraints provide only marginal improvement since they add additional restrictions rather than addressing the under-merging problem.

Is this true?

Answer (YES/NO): NO